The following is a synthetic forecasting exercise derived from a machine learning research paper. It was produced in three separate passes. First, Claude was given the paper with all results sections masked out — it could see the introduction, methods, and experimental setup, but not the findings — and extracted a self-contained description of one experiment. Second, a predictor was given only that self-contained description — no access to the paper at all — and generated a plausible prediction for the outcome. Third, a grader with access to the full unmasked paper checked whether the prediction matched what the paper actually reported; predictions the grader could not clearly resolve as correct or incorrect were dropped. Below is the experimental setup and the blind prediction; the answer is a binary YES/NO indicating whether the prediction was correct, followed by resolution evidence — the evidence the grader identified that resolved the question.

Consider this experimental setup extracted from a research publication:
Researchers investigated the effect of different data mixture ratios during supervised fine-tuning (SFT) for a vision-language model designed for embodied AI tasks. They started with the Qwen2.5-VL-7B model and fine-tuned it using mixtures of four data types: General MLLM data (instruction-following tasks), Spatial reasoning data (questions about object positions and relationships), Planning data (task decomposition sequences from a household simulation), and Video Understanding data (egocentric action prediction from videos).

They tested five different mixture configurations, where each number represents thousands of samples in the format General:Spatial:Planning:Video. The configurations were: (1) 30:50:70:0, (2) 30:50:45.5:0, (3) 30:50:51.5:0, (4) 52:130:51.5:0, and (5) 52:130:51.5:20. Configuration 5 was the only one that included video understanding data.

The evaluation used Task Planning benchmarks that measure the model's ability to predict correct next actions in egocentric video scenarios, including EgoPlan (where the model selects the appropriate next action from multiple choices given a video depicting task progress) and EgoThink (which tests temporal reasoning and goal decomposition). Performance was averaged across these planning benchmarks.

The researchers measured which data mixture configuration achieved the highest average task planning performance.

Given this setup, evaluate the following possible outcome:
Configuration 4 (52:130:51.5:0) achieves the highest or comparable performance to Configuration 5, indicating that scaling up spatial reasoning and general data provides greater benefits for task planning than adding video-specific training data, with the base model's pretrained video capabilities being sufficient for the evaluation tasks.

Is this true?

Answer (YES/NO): NO